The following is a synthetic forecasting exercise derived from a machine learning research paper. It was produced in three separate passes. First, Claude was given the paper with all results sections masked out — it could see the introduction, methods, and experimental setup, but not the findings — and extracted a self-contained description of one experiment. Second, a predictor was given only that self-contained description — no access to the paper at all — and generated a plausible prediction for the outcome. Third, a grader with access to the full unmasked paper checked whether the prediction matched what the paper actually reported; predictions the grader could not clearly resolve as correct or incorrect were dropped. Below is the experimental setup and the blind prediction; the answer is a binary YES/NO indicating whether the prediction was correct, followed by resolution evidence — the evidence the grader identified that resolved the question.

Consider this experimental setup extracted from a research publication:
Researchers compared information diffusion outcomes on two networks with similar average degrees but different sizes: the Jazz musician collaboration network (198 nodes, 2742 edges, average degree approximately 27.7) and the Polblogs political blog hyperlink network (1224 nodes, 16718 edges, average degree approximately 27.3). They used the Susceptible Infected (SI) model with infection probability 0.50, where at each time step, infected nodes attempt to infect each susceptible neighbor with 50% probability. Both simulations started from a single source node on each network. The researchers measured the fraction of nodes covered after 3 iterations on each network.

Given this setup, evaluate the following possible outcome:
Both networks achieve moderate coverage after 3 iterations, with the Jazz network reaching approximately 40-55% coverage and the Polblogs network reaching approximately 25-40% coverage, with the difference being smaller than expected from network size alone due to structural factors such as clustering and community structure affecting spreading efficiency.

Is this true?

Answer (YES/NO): NO